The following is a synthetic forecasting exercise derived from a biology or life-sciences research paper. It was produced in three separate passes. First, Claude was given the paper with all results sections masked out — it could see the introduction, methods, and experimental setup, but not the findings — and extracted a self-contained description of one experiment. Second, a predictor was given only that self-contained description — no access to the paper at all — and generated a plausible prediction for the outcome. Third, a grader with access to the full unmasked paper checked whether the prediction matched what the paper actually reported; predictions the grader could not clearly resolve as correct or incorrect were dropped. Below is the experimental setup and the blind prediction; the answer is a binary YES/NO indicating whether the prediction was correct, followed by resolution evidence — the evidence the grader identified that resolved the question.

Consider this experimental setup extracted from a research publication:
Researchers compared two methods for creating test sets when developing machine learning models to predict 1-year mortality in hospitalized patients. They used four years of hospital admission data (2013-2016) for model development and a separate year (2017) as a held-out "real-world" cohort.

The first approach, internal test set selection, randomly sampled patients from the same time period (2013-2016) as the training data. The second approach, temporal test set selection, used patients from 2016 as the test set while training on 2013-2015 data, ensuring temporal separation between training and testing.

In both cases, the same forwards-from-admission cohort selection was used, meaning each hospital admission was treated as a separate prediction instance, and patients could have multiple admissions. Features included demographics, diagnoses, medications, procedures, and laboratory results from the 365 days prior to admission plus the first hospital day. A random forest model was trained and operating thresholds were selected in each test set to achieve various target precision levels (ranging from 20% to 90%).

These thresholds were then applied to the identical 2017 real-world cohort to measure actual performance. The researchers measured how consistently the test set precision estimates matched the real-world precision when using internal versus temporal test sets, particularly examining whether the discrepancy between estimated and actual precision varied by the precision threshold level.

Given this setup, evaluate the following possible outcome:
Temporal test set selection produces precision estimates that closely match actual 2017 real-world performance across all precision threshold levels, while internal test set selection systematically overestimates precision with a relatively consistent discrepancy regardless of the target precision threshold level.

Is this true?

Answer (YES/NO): NO